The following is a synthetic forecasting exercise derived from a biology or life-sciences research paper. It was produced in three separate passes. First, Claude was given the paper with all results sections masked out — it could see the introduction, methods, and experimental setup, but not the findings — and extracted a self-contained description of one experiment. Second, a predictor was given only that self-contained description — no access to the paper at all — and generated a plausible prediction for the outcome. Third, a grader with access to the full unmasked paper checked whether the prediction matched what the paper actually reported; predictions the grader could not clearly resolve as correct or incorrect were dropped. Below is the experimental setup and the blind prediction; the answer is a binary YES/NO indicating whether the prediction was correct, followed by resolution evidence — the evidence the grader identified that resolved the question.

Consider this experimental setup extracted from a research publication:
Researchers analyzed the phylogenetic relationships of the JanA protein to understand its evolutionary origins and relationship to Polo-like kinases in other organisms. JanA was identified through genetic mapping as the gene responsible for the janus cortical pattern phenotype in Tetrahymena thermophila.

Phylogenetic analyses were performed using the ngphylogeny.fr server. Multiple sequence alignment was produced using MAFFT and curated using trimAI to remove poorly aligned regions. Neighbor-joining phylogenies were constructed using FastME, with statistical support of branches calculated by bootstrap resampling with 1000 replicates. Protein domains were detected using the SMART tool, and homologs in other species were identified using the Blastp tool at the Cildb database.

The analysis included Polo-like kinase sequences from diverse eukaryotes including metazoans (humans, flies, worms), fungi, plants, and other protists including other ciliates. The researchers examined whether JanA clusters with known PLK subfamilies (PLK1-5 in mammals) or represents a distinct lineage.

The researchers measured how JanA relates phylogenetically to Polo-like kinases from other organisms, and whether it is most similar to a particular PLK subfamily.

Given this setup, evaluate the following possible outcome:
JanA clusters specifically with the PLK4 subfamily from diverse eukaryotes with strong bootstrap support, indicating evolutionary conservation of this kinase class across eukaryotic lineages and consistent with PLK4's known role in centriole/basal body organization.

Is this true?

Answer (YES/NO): NO